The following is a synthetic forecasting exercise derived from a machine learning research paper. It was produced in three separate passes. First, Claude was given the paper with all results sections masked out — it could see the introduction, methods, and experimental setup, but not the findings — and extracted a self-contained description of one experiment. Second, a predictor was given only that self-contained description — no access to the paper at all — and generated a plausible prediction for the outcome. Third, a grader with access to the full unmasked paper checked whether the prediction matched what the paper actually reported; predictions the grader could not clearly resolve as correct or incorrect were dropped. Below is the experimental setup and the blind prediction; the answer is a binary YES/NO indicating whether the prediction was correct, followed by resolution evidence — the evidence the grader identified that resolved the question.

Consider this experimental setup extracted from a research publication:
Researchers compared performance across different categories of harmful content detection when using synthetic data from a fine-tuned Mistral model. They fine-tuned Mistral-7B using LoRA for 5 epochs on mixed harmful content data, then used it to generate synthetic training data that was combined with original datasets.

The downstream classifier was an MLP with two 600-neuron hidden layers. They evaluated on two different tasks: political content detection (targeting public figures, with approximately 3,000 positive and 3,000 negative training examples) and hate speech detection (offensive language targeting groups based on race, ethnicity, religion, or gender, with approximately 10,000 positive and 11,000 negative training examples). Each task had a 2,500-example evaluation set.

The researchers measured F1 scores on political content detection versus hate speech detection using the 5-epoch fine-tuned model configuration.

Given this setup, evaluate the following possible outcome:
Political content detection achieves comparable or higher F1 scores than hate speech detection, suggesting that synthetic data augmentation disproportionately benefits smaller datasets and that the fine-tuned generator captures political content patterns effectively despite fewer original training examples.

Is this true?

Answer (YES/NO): YES